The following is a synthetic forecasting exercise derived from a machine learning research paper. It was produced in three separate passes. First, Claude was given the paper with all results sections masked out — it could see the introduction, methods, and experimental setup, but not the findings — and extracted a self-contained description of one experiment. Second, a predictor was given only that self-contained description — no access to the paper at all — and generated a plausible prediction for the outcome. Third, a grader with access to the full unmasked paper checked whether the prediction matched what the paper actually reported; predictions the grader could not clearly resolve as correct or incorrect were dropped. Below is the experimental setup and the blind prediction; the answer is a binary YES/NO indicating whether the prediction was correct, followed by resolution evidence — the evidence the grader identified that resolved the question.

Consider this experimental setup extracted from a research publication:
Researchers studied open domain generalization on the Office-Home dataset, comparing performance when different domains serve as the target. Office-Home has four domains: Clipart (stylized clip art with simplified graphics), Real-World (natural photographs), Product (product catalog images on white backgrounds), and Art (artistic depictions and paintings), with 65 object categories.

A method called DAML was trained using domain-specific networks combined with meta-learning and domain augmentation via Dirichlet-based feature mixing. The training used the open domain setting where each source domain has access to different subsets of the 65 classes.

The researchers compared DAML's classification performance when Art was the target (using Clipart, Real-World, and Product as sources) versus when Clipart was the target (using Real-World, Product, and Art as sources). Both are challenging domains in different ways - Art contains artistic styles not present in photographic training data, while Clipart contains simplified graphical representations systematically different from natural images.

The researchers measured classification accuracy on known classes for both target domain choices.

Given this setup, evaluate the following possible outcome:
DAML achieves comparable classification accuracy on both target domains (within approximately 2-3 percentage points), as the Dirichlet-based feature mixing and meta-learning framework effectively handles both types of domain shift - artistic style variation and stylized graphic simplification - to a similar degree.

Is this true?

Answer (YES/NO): NO